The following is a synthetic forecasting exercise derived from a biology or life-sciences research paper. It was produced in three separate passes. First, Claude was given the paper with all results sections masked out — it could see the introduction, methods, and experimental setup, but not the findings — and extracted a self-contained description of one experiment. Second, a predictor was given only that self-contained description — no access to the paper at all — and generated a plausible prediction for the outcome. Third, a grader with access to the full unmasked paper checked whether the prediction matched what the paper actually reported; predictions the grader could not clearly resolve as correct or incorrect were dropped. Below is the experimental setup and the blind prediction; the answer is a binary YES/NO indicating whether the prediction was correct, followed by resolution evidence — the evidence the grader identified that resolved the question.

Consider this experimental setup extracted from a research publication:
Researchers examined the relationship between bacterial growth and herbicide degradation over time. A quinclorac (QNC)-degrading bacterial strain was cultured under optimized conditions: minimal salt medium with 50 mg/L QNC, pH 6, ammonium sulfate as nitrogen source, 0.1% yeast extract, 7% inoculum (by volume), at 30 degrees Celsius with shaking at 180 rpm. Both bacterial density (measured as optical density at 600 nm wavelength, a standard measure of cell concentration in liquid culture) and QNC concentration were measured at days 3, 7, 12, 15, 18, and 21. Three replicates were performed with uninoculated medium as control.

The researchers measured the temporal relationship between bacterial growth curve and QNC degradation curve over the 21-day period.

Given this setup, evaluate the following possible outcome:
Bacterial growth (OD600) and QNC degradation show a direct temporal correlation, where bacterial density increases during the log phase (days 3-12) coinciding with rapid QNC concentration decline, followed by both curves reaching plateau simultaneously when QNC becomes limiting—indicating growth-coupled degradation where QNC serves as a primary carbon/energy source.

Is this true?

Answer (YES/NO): NO